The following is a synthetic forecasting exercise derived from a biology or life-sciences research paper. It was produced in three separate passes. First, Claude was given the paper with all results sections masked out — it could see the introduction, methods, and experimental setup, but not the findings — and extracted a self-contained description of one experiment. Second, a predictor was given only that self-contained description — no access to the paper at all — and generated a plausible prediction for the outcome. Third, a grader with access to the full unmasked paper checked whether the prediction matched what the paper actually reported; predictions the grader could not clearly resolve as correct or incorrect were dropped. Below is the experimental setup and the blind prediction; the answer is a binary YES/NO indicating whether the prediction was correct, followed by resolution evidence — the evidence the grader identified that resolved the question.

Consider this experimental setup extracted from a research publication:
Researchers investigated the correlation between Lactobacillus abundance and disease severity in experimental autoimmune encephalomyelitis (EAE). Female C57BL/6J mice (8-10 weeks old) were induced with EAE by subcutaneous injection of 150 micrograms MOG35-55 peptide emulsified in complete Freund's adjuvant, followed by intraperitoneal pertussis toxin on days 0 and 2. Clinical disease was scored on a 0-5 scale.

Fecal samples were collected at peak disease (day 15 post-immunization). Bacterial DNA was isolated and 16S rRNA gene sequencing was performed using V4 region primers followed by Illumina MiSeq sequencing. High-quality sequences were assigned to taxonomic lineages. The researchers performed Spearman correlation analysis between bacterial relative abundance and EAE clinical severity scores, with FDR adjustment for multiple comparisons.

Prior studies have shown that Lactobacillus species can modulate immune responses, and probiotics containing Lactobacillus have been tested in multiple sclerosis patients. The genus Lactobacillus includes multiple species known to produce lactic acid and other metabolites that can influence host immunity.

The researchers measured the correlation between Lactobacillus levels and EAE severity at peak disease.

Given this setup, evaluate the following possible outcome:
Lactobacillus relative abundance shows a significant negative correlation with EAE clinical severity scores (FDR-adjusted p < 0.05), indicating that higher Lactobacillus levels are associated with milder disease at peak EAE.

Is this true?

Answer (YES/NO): YES